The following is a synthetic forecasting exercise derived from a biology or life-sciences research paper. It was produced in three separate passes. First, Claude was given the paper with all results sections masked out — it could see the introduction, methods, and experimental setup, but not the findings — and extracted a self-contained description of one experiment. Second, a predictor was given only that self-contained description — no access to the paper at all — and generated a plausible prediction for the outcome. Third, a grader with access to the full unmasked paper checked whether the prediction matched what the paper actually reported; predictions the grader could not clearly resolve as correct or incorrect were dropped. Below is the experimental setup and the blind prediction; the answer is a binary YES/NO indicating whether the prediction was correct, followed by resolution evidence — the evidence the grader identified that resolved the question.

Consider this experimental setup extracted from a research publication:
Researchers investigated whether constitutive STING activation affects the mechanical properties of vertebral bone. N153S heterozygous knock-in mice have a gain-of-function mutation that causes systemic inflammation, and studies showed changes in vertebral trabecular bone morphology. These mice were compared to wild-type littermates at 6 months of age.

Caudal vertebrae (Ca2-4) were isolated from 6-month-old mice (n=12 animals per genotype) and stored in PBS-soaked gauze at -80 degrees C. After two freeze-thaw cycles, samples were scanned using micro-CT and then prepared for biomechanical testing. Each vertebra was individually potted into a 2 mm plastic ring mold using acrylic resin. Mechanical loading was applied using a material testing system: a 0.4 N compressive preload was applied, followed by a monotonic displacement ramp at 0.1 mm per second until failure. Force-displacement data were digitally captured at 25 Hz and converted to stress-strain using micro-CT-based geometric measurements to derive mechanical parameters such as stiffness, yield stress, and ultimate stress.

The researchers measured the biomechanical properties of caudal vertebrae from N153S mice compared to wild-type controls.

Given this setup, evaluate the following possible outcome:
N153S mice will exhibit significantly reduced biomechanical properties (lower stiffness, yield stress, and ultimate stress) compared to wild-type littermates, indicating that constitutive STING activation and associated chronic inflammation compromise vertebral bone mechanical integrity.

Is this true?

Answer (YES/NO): NO